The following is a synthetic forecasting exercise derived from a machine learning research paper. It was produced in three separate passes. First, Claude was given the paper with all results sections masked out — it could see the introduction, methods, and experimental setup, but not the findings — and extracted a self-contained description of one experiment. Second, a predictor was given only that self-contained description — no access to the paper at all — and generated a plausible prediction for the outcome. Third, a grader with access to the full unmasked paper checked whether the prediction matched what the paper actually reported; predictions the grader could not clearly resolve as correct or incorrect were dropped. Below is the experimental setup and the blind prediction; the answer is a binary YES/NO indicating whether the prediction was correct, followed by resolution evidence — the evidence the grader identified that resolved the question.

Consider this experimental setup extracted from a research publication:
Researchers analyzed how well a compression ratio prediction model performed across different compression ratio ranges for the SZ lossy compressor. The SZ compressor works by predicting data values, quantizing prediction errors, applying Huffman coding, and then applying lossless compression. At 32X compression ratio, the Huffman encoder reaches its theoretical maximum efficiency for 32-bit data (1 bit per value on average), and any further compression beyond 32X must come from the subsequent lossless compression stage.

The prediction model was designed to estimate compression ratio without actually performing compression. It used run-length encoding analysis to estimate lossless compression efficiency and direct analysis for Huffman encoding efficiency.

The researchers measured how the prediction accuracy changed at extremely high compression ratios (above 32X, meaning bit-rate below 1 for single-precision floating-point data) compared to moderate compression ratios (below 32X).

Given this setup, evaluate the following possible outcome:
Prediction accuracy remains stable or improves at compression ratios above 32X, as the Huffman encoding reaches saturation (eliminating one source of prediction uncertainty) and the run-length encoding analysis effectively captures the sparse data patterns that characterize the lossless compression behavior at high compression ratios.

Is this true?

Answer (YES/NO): NO